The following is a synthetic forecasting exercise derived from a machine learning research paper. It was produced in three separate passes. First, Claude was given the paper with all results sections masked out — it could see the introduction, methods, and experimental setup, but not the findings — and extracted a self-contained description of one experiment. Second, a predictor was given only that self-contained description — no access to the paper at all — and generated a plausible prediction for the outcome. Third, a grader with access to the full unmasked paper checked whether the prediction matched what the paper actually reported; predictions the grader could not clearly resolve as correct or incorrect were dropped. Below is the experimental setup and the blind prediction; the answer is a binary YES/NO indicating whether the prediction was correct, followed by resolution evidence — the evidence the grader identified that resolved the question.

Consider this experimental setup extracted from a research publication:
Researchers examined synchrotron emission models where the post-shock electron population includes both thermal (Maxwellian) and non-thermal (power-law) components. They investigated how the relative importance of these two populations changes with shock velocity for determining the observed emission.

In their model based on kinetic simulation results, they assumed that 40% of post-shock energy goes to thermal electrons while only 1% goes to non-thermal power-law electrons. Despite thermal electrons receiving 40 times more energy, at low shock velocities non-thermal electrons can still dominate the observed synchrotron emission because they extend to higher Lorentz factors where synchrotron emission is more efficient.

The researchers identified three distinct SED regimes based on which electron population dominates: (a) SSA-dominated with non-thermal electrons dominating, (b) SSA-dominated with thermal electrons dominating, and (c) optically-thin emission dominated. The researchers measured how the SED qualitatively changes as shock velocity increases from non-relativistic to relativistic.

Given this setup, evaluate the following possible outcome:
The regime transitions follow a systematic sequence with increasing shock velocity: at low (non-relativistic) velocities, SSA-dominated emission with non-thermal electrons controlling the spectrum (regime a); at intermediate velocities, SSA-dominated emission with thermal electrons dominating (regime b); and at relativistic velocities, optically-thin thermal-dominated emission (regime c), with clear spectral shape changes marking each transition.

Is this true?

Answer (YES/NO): YES